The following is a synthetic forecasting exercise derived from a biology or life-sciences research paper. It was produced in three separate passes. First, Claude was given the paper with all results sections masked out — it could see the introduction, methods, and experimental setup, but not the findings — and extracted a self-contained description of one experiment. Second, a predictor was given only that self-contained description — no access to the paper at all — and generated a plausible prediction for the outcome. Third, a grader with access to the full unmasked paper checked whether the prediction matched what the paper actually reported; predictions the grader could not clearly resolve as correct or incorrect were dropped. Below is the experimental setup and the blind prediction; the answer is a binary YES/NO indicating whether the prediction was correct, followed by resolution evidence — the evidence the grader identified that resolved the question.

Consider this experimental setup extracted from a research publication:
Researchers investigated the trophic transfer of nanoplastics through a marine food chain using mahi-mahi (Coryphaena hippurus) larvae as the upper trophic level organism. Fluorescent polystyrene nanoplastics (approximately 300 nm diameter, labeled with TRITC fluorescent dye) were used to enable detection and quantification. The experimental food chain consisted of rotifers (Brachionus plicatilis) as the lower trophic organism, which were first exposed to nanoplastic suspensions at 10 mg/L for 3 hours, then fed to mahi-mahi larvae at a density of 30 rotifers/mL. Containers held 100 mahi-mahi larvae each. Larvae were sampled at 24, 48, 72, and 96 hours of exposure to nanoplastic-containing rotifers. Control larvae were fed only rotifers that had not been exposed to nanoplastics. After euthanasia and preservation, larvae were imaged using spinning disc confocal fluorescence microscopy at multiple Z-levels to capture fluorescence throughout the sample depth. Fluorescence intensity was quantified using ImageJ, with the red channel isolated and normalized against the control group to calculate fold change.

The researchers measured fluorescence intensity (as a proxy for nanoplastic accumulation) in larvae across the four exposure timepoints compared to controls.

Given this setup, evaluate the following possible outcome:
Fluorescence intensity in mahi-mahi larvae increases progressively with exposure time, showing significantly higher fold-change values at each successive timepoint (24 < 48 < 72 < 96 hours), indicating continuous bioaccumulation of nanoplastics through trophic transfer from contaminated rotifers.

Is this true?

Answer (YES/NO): NO